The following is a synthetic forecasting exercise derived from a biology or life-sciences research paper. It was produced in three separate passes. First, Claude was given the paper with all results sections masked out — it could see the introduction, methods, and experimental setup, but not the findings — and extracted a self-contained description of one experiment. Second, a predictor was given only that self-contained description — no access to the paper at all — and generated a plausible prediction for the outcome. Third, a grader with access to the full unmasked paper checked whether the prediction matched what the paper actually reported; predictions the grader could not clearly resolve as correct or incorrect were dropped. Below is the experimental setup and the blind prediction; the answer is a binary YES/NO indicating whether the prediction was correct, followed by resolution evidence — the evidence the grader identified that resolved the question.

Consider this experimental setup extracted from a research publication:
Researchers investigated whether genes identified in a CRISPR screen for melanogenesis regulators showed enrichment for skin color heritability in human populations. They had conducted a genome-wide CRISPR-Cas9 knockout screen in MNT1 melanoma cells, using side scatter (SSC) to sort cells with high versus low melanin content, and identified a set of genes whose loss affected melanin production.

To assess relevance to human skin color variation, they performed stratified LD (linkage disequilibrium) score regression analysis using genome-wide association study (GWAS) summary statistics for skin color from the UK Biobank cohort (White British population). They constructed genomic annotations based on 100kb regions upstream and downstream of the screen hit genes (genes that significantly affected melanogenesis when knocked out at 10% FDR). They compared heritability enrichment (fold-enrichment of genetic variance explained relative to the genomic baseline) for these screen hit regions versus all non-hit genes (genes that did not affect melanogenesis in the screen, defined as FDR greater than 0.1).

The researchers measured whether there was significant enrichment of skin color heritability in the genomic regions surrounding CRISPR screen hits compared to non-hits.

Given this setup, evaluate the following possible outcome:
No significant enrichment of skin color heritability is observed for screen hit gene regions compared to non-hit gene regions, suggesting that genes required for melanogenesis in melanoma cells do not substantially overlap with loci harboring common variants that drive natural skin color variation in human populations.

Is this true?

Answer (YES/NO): NO